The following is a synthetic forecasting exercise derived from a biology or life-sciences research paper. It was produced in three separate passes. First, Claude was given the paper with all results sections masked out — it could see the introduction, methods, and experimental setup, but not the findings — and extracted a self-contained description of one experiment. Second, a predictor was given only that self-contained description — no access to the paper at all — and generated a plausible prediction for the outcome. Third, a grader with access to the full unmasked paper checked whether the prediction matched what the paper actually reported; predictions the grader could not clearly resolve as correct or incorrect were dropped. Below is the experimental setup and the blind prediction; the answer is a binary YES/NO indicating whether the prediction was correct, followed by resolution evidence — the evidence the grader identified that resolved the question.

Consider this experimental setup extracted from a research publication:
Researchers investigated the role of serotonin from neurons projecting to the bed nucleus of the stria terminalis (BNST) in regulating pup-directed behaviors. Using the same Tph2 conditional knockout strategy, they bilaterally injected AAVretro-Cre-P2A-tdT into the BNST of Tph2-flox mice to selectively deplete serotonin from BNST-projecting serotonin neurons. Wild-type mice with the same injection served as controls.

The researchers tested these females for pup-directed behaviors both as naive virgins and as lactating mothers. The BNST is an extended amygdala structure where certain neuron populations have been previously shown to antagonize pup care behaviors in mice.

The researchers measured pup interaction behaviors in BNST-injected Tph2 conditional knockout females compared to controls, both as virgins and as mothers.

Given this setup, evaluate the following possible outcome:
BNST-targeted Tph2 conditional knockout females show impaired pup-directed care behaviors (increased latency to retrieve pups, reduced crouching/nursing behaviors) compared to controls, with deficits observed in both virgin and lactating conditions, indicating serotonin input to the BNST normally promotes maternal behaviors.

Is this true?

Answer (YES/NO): NO